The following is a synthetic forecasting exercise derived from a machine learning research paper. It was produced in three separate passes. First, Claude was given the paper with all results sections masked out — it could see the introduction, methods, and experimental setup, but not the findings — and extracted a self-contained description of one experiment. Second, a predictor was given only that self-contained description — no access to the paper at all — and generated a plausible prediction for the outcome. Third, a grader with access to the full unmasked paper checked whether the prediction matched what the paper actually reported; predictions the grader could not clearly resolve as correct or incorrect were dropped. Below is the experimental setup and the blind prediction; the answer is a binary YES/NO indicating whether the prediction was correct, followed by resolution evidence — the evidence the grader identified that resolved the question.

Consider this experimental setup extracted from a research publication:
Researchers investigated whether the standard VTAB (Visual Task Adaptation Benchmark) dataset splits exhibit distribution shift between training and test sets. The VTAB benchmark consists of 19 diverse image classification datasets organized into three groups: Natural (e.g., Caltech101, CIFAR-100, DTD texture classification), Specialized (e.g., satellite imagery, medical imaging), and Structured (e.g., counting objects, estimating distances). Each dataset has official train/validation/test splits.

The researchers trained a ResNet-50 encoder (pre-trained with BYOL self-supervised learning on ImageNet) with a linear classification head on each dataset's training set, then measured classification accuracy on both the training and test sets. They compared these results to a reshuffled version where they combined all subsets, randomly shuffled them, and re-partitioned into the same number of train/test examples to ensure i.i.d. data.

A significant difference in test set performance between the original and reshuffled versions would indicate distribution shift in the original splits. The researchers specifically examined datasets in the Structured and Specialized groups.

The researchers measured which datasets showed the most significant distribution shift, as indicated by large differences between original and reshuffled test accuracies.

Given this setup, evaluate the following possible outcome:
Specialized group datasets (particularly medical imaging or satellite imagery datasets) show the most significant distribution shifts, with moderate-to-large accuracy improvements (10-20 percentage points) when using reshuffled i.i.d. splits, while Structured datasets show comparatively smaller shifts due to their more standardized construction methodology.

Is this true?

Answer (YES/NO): NO